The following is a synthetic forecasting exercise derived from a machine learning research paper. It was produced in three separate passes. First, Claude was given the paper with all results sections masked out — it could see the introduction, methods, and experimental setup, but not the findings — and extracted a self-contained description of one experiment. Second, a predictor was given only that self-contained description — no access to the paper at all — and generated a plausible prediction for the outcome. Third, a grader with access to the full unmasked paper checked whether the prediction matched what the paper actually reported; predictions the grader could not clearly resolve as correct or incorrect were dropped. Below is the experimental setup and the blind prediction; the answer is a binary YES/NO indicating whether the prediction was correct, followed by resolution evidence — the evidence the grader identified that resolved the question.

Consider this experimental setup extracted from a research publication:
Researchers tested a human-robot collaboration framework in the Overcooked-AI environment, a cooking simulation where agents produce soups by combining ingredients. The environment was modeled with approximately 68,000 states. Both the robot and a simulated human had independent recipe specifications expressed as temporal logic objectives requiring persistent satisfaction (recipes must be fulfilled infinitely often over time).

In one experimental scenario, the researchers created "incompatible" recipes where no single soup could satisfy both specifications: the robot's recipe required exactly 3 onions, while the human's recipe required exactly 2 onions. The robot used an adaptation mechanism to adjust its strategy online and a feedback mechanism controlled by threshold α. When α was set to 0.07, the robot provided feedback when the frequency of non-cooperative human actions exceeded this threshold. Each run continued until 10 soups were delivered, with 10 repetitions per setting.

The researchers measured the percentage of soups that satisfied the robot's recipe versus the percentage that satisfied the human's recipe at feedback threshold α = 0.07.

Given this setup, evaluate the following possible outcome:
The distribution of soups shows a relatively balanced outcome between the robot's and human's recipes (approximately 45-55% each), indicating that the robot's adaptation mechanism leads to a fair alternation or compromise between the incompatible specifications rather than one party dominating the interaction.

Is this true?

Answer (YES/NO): YES